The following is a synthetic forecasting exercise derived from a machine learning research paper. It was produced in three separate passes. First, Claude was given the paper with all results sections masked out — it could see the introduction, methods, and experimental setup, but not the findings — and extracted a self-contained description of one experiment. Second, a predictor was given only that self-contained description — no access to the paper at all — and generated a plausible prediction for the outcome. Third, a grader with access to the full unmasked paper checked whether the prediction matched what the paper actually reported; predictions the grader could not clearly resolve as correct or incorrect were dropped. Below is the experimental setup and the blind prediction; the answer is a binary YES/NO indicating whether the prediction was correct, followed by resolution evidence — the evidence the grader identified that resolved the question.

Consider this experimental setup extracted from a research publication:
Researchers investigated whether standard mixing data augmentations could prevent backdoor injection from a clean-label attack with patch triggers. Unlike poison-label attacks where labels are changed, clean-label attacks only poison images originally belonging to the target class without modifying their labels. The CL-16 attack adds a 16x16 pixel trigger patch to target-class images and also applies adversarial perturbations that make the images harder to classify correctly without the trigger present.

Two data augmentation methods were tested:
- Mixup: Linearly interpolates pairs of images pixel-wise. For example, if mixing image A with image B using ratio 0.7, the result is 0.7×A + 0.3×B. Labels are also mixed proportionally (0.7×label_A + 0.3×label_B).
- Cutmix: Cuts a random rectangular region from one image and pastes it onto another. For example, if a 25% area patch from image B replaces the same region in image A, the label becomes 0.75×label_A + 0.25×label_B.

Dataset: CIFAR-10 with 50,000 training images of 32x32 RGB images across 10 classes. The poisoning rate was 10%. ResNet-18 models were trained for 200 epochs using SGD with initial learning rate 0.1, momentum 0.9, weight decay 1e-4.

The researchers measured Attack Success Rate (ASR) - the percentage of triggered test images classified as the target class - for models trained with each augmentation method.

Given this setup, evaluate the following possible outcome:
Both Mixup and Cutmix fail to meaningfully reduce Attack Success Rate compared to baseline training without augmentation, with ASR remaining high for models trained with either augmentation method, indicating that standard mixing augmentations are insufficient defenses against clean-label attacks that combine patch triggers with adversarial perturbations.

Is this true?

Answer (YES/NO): NO